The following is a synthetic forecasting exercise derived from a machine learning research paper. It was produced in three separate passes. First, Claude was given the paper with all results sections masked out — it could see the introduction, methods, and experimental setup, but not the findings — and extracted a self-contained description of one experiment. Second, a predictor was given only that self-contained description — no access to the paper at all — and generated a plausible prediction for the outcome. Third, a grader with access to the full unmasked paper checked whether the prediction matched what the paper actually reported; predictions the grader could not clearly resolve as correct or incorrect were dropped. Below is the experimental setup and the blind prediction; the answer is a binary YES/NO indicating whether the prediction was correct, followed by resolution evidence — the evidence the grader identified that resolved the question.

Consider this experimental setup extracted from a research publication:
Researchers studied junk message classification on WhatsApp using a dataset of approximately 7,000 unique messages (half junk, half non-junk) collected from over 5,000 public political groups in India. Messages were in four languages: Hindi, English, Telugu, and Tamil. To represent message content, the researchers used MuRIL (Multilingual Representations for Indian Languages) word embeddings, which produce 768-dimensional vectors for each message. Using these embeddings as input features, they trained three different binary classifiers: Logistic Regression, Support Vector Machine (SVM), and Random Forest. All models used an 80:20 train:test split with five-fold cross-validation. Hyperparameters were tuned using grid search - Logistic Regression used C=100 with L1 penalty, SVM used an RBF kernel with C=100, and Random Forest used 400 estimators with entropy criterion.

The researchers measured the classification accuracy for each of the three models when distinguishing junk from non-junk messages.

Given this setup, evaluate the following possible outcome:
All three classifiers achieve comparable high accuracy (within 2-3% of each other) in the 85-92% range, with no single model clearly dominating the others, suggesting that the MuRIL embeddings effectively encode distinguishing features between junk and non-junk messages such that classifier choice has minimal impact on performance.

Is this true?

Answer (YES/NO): YES